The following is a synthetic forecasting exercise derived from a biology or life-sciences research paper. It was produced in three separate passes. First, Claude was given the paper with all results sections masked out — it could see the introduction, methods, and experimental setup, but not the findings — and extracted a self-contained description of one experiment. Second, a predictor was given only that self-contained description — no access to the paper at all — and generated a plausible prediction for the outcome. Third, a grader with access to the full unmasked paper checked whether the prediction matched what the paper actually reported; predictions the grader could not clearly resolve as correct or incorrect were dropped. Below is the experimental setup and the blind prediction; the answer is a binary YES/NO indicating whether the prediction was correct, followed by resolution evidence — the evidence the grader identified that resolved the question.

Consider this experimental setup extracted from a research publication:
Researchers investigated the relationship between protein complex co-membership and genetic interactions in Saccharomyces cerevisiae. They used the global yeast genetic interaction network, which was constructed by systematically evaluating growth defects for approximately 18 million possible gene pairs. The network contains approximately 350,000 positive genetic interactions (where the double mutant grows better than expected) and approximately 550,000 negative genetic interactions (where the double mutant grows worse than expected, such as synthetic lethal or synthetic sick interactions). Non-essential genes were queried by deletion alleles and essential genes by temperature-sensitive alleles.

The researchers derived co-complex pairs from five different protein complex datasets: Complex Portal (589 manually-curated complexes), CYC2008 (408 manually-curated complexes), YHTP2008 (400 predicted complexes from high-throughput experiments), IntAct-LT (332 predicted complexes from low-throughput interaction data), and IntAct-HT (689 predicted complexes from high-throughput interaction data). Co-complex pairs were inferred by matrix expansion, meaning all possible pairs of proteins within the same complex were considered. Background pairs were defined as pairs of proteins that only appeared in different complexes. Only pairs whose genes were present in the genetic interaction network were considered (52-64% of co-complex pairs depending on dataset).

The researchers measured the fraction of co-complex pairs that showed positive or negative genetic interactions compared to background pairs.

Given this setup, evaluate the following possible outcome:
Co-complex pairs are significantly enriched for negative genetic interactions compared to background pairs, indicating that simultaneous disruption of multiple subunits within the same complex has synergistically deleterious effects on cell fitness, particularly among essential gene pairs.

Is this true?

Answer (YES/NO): YES